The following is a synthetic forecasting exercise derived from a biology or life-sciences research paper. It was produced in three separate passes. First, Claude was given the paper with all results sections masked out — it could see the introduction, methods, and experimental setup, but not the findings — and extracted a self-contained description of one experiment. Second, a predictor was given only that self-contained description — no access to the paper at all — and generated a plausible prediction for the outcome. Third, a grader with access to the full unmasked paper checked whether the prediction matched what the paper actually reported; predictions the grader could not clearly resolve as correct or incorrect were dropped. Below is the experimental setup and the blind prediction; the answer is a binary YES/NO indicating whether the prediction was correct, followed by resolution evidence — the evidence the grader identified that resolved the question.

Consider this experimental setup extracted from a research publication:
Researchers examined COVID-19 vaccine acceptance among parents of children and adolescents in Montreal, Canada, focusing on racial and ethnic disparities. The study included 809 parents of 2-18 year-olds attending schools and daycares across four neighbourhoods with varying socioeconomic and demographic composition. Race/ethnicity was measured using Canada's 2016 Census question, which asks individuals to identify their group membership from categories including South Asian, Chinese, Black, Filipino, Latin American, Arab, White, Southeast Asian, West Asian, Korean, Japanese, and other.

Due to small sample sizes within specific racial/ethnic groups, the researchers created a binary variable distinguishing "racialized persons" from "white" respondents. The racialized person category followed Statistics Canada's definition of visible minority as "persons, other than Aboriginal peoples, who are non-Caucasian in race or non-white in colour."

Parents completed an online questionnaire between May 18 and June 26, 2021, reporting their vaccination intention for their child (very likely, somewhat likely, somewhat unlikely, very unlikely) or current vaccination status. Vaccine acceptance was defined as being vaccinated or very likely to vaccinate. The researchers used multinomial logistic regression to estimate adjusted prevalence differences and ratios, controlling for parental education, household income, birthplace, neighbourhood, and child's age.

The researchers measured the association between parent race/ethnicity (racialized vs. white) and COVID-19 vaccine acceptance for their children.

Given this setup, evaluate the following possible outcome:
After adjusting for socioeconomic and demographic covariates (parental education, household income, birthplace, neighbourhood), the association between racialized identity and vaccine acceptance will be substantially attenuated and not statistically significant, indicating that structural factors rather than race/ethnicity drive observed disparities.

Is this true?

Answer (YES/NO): NO